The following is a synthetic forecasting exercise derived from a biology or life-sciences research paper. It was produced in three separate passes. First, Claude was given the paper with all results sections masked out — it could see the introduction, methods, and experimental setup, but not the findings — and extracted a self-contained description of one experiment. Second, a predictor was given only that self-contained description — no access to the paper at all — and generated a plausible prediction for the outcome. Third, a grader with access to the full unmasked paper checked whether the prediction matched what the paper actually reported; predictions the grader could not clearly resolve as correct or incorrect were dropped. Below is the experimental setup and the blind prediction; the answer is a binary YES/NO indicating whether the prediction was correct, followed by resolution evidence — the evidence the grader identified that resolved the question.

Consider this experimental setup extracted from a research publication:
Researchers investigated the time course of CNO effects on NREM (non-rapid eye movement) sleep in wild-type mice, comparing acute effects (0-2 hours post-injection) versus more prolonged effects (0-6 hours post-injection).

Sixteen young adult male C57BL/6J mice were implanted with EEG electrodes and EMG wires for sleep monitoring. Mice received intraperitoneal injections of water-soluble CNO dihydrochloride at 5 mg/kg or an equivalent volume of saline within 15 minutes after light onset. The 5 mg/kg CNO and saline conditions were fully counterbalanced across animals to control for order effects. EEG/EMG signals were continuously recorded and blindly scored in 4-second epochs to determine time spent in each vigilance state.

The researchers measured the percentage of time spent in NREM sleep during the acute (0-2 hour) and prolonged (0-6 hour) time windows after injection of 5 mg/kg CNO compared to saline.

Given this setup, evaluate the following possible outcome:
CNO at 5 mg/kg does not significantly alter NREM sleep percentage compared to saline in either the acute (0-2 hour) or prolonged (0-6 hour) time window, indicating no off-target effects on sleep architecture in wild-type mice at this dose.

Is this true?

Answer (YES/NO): NO